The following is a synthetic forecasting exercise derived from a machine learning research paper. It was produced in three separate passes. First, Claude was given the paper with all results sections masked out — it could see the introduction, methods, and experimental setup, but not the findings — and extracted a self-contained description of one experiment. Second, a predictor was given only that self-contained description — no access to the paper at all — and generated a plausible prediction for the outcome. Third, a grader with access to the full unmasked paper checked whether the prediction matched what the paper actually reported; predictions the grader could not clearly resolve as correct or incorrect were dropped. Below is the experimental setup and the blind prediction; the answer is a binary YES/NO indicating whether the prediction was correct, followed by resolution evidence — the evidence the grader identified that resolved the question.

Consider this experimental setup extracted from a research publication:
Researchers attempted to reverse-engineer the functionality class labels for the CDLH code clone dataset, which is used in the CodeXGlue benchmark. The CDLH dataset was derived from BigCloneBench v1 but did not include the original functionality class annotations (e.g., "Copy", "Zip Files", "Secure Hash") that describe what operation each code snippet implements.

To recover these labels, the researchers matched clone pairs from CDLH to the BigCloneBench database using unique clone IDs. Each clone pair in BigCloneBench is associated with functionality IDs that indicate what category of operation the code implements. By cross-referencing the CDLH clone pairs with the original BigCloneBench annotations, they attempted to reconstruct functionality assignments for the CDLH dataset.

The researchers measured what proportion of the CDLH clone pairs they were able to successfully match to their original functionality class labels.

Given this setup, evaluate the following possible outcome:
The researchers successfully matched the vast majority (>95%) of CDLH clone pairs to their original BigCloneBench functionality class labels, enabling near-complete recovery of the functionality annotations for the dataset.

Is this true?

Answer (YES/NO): NO